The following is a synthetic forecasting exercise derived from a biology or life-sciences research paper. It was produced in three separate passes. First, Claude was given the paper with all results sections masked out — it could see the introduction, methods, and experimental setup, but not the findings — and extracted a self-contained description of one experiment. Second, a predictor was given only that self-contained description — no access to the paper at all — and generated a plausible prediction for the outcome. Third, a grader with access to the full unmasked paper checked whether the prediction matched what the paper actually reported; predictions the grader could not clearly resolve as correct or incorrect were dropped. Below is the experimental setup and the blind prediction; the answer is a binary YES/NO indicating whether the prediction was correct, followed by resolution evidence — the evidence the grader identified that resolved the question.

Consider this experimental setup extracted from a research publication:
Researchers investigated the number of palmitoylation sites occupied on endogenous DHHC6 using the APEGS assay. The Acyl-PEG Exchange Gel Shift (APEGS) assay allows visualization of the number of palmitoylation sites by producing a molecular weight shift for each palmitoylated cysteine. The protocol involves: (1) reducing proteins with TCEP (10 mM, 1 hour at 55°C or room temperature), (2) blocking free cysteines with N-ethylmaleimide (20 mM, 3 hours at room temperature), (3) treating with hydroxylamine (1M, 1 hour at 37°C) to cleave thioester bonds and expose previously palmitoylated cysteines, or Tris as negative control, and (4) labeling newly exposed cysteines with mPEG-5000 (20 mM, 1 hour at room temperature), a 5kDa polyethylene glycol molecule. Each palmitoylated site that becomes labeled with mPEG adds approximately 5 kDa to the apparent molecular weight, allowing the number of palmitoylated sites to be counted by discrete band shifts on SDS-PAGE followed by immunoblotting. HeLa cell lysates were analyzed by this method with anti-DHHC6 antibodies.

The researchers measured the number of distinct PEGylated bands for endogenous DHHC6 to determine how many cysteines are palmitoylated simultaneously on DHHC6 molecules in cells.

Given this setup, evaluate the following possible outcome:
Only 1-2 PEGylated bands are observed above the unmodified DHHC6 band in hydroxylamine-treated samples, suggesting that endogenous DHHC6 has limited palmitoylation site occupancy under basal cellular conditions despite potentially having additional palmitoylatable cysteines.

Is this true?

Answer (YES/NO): NO